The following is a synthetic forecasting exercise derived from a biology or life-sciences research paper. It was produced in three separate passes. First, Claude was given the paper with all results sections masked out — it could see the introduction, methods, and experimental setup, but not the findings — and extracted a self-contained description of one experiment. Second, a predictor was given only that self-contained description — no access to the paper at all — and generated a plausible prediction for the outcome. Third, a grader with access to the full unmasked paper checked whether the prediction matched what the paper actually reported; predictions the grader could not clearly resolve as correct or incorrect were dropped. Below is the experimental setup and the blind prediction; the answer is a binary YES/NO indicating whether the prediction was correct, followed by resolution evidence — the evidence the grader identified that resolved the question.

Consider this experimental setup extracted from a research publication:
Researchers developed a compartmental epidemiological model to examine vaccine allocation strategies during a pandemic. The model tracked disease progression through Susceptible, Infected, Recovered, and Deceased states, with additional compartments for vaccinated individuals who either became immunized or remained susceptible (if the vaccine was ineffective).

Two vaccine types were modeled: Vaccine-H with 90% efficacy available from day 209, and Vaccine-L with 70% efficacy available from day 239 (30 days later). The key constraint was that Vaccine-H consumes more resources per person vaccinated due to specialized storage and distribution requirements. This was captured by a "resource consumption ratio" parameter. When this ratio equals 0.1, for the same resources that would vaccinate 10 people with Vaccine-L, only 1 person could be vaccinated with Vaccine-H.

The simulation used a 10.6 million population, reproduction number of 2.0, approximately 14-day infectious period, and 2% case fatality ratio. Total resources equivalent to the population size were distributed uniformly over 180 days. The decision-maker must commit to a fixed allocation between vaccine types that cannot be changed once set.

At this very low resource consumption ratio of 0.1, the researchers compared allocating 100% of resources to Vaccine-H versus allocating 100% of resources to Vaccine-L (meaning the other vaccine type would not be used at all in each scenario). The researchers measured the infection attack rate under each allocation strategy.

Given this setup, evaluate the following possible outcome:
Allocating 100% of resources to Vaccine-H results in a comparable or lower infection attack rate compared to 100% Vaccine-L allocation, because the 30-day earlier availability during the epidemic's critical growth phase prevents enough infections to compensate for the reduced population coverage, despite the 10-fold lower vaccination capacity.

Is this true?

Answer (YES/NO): NO